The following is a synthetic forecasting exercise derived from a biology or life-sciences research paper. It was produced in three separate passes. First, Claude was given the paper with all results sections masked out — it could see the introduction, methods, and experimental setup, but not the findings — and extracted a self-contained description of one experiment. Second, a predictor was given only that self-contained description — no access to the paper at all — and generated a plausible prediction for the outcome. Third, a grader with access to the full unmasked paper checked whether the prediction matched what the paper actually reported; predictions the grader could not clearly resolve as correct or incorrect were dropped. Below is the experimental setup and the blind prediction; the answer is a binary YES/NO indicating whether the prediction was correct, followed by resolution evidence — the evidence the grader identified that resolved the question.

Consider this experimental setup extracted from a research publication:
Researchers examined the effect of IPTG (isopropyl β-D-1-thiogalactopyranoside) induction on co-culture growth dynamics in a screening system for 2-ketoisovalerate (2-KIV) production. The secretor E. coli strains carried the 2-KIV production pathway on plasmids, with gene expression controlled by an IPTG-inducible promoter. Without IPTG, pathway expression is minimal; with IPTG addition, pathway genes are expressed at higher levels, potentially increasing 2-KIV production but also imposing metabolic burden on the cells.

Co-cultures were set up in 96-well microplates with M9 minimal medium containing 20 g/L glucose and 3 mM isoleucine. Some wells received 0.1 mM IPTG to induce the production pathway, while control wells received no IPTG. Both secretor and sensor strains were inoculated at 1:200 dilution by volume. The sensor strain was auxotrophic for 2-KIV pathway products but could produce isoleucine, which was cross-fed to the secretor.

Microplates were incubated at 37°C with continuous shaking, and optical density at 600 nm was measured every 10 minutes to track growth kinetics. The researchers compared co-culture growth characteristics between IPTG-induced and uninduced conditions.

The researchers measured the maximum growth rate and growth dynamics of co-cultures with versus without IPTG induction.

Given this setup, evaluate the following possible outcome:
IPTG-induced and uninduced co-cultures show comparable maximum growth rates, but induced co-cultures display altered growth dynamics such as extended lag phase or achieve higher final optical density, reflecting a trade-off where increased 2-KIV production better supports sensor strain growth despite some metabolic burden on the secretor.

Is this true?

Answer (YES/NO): NO